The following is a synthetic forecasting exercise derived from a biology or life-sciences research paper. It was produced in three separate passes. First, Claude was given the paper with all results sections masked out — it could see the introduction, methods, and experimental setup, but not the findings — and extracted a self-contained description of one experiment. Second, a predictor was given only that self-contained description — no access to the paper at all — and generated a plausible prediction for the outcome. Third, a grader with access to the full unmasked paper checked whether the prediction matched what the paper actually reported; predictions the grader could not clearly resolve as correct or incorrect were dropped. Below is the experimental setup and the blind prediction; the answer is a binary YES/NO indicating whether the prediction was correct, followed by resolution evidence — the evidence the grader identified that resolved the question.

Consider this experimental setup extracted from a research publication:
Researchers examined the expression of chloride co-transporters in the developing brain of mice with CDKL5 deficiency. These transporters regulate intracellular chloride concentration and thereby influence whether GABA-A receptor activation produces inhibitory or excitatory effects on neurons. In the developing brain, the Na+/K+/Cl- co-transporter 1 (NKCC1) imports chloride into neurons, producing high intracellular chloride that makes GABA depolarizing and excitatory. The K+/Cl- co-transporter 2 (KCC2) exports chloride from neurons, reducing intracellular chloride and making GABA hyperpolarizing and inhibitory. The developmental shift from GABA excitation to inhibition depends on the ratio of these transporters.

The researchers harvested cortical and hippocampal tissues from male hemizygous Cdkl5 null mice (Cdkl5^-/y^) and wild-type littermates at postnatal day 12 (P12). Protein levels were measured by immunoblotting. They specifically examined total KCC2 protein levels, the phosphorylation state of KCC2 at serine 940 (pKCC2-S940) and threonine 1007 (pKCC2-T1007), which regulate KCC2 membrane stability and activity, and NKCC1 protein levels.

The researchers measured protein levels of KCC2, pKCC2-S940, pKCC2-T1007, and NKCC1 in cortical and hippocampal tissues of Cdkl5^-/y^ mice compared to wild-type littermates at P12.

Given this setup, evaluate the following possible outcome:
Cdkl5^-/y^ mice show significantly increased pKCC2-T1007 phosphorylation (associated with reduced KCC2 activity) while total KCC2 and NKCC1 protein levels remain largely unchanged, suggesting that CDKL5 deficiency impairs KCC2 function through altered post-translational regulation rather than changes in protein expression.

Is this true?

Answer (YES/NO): NO